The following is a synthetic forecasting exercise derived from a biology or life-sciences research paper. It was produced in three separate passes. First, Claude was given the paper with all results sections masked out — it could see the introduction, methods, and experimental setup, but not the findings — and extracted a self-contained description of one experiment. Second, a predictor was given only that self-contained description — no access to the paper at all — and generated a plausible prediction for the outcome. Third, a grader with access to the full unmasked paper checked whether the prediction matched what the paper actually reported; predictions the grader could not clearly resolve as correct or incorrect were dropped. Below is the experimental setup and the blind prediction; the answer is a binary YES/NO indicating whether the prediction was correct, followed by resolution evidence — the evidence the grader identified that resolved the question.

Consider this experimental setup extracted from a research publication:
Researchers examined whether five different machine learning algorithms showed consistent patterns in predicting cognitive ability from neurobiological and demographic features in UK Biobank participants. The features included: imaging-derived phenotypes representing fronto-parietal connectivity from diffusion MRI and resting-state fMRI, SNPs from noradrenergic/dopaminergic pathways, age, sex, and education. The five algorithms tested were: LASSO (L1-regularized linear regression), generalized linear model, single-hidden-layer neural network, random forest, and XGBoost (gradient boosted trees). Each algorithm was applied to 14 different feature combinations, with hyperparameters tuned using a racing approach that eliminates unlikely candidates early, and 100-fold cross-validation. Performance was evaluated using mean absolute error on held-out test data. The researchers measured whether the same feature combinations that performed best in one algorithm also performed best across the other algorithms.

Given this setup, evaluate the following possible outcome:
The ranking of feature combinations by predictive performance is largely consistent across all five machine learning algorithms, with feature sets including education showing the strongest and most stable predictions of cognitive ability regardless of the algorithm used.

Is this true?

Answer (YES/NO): YES